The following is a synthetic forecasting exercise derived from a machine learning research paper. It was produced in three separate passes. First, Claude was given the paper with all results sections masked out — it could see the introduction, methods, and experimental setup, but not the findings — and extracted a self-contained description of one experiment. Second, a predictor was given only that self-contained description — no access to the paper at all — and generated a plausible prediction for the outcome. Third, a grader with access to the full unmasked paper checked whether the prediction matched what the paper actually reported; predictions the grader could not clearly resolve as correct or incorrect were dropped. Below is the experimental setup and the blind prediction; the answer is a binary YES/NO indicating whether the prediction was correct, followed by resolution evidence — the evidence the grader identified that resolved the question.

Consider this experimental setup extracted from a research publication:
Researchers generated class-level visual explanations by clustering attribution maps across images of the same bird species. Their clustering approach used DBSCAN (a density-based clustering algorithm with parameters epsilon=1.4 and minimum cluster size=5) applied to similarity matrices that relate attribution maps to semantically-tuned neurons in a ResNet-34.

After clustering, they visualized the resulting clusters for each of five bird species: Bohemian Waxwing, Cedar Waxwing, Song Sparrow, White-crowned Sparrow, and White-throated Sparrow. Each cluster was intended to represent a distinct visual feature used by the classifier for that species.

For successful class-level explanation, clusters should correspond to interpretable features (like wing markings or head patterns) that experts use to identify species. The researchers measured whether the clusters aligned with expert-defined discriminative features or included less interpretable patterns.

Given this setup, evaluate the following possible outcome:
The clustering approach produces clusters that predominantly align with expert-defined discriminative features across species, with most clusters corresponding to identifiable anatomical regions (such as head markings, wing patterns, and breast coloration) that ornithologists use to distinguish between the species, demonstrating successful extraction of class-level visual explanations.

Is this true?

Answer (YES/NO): NO